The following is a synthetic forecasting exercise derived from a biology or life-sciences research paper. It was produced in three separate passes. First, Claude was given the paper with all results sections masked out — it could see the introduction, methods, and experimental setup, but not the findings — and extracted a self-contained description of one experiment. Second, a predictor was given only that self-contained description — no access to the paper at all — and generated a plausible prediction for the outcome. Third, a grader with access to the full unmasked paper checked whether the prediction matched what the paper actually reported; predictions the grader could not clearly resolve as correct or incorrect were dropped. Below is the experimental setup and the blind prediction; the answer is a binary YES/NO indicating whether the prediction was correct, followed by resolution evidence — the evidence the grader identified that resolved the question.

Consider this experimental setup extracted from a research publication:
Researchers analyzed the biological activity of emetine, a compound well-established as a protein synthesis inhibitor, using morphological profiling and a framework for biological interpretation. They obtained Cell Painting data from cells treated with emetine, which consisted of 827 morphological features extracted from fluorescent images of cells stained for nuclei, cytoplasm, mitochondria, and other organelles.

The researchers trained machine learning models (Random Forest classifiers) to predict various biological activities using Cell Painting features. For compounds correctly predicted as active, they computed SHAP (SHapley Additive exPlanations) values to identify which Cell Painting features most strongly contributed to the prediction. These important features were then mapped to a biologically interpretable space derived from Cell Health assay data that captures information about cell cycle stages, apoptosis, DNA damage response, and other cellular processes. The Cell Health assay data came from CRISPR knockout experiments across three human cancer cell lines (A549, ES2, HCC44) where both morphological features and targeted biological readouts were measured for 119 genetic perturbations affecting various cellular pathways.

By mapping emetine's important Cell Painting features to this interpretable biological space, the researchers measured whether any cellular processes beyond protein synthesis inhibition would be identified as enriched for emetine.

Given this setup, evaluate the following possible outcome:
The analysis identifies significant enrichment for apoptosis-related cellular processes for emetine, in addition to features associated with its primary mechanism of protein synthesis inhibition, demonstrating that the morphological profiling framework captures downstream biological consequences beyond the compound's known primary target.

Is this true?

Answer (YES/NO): NO